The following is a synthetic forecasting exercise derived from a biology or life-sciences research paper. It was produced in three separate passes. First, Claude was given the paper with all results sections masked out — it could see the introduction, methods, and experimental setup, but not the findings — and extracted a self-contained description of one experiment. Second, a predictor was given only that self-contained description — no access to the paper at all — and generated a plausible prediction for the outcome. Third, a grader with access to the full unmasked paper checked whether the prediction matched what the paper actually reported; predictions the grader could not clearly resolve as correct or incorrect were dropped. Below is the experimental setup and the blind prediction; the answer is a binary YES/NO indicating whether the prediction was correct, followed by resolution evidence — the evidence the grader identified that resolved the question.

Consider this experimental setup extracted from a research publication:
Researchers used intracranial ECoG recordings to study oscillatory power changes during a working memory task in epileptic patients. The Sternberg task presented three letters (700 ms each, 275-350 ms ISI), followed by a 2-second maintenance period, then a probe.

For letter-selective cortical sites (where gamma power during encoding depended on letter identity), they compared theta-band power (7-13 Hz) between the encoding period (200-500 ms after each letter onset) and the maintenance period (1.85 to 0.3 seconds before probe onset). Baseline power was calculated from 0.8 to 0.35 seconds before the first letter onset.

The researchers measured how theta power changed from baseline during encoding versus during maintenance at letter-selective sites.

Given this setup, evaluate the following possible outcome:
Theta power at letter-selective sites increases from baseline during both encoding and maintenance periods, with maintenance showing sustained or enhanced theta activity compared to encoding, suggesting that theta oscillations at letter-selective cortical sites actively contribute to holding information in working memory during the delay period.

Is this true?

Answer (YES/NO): NO